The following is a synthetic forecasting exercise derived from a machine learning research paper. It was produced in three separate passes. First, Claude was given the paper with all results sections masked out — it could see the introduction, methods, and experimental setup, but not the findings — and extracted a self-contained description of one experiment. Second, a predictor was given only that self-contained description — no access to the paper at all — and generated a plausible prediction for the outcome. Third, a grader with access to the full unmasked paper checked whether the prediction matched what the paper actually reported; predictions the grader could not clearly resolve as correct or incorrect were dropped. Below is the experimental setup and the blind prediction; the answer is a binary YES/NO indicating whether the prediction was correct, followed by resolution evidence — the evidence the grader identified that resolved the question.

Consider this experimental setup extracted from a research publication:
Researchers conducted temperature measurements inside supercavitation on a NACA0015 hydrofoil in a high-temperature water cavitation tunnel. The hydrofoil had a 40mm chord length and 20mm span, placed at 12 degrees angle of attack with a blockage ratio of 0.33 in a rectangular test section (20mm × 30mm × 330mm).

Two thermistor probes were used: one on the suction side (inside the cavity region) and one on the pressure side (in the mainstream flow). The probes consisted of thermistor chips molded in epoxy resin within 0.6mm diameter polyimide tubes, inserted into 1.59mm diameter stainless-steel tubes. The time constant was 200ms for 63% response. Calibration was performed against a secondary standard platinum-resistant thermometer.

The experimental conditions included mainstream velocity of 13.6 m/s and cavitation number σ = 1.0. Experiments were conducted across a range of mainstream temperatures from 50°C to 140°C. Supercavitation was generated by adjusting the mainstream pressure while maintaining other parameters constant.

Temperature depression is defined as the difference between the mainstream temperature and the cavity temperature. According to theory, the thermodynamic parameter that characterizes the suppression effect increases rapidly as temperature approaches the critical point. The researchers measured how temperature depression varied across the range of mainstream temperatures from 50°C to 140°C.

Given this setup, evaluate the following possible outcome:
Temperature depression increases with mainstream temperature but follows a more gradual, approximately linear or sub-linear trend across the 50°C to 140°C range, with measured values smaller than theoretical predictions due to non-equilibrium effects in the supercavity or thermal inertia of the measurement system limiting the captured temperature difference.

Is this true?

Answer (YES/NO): NO